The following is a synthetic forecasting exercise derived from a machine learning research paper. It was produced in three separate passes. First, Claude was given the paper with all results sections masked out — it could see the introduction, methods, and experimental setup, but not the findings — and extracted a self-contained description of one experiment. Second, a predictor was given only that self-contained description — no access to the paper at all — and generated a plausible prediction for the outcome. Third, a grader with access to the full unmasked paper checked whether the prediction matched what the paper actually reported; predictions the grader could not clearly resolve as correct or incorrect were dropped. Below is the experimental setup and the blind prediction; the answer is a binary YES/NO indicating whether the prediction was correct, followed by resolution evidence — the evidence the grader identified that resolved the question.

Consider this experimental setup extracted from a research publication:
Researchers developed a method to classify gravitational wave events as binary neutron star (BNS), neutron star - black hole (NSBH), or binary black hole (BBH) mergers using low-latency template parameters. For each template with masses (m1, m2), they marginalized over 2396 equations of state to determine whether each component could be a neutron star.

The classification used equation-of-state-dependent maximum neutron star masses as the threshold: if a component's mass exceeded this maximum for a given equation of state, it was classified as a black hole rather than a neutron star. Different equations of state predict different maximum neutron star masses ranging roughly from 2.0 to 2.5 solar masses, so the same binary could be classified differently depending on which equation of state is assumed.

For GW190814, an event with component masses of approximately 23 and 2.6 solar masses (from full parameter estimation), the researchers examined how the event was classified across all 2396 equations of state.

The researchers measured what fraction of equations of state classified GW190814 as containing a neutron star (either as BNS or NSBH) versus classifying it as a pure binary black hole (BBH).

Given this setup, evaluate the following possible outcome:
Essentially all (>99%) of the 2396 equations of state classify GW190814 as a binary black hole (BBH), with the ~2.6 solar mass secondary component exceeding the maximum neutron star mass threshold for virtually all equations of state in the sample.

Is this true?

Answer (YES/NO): YES